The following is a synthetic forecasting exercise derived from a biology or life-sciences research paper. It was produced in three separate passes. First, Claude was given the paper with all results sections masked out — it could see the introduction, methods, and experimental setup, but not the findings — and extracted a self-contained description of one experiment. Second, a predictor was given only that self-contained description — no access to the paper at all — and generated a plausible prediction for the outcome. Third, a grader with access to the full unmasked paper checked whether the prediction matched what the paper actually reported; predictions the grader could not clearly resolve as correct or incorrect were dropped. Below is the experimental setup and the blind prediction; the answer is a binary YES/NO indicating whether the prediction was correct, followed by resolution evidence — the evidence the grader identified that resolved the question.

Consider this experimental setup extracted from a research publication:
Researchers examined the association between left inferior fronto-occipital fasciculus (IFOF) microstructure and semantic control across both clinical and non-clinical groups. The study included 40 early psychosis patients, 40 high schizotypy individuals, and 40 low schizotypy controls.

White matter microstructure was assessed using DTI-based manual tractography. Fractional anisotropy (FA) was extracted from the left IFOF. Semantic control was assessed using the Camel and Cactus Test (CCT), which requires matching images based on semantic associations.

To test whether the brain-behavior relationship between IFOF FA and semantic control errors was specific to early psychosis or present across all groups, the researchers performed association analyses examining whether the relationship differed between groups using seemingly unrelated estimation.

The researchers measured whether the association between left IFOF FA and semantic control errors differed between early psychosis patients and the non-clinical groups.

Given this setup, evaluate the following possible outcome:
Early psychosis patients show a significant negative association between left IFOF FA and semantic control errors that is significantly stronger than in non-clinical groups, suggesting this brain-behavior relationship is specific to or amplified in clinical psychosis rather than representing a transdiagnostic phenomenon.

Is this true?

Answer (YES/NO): NO